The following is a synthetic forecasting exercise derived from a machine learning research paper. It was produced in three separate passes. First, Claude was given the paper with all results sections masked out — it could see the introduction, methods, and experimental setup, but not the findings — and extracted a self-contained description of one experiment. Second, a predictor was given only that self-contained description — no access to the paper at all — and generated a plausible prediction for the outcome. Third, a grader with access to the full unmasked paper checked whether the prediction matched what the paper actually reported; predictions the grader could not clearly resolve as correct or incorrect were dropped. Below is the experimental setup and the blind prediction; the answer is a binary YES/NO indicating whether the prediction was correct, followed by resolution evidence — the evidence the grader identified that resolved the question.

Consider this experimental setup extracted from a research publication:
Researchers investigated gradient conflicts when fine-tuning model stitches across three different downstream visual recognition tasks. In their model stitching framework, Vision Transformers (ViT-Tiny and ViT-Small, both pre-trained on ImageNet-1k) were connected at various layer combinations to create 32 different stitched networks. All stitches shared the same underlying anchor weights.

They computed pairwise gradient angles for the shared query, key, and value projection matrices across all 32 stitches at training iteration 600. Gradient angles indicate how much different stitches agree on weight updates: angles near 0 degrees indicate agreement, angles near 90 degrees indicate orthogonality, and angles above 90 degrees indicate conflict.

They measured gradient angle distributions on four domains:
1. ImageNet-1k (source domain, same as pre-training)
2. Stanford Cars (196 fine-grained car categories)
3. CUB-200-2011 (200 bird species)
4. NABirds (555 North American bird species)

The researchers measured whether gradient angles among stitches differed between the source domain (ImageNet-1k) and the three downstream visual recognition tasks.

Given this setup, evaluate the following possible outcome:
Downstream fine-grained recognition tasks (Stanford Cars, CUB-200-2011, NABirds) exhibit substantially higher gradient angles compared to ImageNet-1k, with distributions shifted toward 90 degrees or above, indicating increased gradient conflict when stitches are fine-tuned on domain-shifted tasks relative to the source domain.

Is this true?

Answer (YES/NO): YES